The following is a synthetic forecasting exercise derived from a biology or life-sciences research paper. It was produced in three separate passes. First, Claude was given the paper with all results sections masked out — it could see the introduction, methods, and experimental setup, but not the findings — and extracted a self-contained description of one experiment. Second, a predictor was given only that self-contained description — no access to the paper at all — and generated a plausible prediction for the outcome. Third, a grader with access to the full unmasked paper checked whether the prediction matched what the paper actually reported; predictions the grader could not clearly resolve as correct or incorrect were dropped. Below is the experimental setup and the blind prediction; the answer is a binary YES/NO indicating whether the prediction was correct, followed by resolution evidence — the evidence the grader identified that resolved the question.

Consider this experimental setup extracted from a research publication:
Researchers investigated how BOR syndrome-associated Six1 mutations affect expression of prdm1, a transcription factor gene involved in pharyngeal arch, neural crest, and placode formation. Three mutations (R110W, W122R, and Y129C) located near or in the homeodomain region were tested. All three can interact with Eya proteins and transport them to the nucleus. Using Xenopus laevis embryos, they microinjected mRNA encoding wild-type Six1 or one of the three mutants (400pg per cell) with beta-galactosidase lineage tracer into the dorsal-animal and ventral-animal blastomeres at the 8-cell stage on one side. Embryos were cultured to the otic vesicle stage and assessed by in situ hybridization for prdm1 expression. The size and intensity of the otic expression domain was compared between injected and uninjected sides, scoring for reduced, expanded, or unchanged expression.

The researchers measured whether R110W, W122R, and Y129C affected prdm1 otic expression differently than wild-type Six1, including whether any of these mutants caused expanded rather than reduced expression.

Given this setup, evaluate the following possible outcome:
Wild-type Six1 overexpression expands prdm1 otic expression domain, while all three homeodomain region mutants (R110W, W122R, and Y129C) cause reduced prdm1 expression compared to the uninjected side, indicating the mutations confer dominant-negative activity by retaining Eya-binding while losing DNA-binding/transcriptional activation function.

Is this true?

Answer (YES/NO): NO